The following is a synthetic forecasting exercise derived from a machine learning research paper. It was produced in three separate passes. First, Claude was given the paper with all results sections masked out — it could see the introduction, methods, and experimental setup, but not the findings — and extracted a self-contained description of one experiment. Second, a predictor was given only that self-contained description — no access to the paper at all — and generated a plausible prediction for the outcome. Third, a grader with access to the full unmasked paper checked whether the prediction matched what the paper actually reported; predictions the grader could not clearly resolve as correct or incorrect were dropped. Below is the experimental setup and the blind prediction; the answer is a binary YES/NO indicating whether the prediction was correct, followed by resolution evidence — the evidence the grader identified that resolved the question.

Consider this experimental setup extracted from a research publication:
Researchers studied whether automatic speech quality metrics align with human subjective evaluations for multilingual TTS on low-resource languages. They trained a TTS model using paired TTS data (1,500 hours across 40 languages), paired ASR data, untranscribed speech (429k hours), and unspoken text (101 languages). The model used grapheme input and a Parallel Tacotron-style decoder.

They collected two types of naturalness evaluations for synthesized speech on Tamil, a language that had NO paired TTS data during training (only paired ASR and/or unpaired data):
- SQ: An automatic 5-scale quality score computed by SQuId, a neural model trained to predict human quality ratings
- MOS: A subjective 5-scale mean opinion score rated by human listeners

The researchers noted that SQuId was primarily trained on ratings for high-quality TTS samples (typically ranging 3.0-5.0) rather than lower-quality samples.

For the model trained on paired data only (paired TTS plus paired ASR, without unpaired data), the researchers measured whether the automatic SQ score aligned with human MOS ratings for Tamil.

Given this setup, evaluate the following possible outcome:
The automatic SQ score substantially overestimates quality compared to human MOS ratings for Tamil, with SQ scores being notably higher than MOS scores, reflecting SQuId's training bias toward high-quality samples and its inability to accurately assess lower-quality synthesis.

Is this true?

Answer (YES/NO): YES